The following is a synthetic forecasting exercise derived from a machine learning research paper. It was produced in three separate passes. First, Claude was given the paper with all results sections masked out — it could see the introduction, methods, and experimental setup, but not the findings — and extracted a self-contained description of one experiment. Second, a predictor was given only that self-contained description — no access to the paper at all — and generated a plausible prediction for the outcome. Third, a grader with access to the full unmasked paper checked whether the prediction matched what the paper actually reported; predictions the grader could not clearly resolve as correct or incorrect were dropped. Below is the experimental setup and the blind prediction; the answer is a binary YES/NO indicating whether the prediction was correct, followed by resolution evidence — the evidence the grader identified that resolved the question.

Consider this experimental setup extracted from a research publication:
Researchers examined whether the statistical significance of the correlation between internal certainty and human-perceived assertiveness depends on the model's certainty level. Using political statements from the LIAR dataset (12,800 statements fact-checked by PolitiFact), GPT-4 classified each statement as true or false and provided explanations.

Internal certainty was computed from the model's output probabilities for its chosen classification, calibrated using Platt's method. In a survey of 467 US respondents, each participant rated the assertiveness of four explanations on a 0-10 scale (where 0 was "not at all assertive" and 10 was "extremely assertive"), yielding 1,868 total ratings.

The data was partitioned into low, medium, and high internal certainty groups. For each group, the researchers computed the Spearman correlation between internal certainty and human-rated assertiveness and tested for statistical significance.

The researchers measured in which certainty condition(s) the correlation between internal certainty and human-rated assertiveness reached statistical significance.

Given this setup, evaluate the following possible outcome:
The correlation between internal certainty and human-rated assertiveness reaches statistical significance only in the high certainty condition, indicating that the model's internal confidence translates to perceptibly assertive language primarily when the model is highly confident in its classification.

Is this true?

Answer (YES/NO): YES